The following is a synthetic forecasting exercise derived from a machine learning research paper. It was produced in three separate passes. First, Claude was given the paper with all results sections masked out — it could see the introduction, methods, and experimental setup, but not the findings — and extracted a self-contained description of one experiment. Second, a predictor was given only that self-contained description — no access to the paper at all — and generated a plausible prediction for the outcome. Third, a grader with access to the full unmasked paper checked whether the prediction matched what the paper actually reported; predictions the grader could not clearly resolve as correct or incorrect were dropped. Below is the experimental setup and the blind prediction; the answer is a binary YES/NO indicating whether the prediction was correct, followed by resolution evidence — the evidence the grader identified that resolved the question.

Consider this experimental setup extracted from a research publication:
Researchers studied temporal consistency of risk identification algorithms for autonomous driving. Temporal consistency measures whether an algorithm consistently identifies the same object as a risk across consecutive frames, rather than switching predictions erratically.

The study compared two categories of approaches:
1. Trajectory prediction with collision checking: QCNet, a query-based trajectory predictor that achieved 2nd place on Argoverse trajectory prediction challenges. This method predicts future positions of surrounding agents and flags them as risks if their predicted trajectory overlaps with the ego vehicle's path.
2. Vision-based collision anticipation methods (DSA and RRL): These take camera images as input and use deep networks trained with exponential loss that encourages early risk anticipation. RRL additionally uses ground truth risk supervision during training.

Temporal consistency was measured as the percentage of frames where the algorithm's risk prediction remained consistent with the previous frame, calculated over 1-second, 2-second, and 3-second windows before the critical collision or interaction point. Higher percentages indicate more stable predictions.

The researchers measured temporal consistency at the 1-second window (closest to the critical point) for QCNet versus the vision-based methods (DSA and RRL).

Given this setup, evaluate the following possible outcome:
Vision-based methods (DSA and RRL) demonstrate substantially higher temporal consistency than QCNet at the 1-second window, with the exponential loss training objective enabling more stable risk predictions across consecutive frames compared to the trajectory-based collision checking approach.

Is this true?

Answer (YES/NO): NO